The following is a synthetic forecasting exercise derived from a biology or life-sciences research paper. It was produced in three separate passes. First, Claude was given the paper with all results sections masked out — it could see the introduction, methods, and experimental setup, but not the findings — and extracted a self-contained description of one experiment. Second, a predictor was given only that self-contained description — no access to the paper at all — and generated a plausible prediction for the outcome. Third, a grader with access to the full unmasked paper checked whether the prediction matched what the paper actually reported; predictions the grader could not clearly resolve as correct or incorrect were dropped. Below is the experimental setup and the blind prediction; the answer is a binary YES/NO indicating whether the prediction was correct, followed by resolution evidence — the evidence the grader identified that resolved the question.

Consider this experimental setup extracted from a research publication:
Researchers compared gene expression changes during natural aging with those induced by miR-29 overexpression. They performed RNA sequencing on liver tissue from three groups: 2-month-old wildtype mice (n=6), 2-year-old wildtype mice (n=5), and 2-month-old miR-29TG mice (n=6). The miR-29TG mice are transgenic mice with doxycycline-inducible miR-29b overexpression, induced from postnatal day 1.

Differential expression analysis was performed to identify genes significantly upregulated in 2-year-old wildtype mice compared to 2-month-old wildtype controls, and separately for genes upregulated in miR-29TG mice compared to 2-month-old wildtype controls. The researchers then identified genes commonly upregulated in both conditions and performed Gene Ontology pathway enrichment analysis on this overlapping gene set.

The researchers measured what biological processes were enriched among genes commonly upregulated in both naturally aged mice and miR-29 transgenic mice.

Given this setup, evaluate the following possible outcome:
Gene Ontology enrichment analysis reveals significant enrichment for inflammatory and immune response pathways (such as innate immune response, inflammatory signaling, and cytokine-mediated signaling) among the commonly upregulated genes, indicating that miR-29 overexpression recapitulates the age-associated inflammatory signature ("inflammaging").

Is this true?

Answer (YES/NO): YES